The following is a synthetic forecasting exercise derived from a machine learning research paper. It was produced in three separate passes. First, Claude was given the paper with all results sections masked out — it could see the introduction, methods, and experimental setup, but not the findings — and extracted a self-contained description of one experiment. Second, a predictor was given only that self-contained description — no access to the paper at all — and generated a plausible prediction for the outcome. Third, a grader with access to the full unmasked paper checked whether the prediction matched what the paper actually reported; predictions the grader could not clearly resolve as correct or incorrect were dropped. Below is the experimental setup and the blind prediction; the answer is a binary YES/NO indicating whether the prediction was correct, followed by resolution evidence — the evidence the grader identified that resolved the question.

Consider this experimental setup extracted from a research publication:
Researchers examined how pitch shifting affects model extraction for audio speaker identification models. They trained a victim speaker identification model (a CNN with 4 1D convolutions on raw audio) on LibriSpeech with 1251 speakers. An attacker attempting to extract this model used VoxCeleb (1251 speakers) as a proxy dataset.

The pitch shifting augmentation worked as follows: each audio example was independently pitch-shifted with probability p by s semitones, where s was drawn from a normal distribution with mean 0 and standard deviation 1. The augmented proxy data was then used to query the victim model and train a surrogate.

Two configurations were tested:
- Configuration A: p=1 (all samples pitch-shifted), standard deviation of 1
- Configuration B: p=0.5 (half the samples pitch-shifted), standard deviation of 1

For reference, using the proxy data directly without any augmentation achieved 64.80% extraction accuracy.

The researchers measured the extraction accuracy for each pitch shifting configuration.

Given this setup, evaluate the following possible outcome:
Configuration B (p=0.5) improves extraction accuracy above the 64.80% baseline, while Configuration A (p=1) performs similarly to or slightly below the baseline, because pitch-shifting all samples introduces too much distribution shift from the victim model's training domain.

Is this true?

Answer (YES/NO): NO